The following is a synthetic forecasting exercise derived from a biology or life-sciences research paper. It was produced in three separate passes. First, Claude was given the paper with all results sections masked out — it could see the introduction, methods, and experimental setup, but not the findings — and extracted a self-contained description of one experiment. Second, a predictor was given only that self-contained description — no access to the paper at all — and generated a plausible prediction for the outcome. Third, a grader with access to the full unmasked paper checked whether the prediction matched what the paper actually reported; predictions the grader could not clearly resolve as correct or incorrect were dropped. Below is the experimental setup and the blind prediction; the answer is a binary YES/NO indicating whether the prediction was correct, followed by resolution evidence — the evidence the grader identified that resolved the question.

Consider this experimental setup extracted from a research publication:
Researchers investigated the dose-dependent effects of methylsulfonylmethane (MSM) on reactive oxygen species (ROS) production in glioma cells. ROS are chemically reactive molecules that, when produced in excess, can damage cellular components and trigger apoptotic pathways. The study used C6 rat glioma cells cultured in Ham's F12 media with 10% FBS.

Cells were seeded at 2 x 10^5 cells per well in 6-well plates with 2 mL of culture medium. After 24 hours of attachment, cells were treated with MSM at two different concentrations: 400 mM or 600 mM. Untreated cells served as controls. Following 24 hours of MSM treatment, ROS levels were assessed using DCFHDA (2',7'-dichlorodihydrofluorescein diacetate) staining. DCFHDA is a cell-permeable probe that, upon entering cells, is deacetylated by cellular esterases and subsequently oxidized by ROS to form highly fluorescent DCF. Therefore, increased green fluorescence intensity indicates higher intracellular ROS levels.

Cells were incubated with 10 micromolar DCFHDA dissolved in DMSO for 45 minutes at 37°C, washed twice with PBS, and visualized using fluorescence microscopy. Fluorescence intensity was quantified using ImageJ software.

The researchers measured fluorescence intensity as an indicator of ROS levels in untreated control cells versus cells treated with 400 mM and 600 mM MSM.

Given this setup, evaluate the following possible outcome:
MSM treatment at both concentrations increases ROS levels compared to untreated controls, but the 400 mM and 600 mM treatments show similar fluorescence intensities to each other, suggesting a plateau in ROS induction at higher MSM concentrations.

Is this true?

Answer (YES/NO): NO